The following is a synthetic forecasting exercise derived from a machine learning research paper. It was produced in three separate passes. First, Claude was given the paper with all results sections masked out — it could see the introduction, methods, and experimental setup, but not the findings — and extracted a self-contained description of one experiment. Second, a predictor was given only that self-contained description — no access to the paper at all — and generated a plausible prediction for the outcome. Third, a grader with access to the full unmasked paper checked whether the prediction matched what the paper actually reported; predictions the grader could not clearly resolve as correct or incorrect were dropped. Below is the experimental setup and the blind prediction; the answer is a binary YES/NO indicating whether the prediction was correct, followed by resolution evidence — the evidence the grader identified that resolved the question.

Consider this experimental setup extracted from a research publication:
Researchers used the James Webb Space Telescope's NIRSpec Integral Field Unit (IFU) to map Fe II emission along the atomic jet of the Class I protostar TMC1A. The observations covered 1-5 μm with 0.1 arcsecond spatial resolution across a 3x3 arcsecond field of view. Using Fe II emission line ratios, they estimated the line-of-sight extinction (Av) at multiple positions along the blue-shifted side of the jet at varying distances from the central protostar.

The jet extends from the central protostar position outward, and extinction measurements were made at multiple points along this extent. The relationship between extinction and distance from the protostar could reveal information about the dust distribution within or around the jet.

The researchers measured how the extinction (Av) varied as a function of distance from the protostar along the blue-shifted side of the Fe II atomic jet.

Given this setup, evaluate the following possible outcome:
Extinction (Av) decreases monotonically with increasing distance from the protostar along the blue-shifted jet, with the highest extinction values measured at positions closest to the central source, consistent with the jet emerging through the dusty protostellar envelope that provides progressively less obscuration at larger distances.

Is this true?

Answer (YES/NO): YES